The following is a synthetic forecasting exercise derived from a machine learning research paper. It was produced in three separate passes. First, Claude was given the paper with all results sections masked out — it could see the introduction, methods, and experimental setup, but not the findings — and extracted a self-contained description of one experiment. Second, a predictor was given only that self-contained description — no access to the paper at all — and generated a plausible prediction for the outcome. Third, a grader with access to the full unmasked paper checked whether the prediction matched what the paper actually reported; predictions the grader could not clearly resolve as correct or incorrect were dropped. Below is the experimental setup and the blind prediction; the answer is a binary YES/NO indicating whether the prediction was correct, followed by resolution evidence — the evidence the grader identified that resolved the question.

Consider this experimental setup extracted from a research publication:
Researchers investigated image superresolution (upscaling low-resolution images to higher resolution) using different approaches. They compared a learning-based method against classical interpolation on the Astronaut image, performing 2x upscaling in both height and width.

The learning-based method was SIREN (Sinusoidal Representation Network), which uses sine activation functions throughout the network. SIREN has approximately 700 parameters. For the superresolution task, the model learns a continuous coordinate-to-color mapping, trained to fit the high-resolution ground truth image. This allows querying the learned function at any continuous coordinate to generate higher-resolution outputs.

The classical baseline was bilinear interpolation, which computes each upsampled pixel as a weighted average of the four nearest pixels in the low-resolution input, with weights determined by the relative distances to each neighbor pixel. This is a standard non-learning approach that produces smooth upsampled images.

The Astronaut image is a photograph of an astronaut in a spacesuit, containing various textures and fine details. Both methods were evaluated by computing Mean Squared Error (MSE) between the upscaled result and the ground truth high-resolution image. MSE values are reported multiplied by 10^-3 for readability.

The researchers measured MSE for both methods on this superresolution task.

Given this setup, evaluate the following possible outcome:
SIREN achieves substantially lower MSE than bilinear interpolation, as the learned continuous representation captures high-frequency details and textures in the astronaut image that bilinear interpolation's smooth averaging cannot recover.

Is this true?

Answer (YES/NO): NO